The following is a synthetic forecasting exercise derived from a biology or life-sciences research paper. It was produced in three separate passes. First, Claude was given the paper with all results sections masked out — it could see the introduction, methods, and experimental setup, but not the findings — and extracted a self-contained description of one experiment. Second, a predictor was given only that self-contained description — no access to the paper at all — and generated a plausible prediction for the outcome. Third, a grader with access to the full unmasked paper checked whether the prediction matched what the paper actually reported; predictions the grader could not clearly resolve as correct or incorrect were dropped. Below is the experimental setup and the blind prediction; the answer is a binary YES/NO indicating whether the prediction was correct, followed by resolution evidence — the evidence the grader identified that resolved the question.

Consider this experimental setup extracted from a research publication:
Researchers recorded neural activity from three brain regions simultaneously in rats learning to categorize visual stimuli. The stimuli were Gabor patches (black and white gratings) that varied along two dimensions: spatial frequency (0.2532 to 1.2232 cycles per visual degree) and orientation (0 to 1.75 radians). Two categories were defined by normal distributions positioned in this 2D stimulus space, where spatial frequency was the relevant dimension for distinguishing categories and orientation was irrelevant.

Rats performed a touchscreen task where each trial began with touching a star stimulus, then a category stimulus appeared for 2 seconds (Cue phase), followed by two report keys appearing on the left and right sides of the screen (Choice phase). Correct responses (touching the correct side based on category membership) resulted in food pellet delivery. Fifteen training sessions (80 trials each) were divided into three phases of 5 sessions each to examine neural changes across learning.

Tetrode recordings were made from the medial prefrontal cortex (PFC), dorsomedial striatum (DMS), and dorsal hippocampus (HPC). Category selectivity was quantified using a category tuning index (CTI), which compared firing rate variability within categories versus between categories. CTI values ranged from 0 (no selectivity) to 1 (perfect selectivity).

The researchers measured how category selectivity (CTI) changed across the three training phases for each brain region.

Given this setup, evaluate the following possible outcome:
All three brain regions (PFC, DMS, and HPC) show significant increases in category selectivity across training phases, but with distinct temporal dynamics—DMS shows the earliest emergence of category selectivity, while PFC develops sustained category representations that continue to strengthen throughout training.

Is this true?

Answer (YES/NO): NO